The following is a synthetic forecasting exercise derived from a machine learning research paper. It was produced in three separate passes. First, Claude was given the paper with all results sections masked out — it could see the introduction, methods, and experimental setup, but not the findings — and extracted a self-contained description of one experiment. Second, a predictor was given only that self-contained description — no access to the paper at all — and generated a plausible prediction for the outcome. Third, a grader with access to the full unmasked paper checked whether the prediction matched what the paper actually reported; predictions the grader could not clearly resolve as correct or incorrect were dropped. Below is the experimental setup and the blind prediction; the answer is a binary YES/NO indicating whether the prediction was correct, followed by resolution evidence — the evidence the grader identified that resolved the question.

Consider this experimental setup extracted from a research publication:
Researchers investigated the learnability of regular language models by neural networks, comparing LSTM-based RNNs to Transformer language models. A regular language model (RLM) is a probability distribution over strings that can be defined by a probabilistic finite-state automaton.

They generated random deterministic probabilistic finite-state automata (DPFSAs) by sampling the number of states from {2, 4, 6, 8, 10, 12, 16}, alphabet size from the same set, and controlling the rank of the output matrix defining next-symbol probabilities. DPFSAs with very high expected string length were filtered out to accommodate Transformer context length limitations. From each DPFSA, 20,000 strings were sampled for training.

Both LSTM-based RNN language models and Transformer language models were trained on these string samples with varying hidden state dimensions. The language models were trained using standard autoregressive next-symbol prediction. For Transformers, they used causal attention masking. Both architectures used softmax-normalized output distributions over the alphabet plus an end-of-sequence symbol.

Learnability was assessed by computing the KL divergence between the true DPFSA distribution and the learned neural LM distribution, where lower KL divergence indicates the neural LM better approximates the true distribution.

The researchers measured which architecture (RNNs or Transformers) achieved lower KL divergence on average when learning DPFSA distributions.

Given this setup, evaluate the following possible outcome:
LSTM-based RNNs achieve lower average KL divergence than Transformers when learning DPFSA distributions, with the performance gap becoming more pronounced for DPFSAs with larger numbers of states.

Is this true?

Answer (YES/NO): NO